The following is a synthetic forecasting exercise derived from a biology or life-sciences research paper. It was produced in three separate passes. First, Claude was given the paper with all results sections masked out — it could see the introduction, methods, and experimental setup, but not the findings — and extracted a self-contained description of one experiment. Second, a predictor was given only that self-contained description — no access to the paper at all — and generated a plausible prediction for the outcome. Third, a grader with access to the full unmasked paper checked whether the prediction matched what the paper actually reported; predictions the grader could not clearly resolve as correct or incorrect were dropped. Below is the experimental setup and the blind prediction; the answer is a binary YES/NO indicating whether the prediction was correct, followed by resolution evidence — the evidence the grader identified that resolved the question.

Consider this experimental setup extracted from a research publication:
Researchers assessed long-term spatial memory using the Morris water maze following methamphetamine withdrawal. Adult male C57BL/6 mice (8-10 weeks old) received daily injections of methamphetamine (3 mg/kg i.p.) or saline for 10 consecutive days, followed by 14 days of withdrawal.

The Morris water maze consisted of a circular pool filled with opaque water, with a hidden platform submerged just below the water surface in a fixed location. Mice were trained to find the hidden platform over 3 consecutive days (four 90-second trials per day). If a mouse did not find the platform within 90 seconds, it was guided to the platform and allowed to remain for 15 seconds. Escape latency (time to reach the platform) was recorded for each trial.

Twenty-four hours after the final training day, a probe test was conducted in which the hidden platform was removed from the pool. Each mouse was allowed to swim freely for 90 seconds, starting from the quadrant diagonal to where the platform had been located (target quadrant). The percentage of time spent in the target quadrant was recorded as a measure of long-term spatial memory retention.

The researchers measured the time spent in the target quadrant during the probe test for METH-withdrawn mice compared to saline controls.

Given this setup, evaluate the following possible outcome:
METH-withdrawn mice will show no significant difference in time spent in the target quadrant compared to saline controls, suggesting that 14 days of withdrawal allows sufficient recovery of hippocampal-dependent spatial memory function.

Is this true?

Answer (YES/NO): NO